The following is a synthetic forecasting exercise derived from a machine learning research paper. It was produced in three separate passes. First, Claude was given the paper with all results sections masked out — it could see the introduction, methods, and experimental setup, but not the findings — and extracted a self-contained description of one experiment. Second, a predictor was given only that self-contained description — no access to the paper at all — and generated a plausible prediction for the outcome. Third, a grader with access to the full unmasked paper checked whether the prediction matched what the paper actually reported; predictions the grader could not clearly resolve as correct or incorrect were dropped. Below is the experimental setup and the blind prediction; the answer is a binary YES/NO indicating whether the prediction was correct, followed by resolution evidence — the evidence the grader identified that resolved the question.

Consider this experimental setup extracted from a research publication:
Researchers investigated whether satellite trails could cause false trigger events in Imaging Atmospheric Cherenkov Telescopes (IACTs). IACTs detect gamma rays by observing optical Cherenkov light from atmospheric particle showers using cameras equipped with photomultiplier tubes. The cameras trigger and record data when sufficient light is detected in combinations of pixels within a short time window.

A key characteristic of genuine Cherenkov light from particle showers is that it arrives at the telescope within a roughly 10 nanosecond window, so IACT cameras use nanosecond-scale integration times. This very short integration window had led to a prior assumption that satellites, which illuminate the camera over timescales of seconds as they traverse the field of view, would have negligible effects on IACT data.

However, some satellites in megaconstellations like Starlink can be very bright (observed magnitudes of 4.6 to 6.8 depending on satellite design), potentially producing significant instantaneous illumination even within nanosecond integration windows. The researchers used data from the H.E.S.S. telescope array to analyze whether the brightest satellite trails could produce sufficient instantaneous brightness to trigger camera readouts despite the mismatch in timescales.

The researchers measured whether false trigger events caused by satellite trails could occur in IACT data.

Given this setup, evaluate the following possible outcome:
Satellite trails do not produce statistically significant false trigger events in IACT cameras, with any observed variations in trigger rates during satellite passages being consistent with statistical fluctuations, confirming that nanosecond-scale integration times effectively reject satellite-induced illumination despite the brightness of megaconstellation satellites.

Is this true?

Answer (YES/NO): NO